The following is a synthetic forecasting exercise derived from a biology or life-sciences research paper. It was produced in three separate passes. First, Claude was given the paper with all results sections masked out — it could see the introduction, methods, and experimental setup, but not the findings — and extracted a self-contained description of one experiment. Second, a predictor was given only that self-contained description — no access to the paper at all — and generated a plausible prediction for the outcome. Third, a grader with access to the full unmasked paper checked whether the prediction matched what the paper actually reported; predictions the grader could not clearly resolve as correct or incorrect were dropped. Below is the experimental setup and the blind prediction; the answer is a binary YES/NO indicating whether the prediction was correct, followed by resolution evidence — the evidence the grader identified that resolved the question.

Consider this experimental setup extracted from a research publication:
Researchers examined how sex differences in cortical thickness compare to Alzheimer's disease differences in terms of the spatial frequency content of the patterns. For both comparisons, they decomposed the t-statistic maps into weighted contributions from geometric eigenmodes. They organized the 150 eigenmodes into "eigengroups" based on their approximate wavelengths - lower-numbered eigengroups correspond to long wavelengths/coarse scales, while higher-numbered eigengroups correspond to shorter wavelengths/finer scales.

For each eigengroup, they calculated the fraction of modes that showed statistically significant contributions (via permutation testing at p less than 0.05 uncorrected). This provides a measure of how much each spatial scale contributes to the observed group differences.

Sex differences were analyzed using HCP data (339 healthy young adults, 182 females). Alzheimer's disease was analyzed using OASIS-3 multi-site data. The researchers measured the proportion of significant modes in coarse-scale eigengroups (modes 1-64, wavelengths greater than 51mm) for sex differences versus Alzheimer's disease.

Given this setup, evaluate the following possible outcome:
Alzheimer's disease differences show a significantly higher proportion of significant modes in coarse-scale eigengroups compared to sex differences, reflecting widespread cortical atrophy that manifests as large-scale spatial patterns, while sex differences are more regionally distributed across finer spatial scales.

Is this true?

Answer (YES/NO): YES